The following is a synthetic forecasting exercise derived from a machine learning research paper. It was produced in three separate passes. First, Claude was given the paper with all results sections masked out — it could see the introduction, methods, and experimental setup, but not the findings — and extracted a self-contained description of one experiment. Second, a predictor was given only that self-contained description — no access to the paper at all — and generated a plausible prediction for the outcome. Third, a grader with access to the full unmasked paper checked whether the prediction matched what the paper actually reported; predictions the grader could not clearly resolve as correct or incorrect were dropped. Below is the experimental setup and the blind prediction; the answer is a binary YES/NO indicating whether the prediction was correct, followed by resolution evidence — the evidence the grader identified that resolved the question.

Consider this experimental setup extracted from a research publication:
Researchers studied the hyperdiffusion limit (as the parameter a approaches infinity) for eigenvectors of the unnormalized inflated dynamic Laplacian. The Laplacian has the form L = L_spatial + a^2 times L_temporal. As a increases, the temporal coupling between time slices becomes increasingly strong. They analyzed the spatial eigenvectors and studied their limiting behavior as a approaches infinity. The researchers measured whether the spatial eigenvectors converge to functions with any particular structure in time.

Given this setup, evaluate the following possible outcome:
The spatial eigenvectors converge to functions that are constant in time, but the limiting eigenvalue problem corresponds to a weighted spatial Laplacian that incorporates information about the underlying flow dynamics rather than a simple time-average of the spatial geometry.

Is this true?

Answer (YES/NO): NO